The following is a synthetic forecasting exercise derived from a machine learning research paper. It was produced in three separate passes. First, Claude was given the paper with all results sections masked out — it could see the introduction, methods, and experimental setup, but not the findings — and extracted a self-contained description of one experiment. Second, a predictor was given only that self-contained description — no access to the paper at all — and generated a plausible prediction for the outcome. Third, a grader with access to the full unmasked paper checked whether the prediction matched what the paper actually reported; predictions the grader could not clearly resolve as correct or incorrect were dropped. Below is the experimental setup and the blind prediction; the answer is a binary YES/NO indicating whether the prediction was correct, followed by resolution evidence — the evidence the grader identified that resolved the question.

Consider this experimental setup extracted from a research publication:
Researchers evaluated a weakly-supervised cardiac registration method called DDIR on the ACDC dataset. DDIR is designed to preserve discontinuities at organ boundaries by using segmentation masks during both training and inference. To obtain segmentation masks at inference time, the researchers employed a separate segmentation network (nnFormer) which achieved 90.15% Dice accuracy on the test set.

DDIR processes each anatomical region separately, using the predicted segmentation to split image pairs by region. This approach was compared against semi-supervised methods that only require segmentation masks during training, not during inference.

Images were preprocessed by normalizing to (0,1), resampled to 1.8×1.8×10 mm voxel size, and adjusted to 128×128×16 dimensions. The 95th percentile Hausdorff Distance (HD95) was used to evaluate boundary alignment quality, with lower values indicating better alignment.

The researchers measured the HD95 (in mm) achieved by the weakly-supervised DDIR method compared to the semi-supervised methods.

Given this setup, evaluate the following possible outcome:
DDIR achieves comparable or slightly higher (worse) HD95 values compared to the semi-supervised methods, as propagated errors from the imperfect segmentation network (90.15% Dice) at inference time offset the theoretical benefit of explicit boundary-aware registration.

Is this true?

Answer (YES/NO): NO